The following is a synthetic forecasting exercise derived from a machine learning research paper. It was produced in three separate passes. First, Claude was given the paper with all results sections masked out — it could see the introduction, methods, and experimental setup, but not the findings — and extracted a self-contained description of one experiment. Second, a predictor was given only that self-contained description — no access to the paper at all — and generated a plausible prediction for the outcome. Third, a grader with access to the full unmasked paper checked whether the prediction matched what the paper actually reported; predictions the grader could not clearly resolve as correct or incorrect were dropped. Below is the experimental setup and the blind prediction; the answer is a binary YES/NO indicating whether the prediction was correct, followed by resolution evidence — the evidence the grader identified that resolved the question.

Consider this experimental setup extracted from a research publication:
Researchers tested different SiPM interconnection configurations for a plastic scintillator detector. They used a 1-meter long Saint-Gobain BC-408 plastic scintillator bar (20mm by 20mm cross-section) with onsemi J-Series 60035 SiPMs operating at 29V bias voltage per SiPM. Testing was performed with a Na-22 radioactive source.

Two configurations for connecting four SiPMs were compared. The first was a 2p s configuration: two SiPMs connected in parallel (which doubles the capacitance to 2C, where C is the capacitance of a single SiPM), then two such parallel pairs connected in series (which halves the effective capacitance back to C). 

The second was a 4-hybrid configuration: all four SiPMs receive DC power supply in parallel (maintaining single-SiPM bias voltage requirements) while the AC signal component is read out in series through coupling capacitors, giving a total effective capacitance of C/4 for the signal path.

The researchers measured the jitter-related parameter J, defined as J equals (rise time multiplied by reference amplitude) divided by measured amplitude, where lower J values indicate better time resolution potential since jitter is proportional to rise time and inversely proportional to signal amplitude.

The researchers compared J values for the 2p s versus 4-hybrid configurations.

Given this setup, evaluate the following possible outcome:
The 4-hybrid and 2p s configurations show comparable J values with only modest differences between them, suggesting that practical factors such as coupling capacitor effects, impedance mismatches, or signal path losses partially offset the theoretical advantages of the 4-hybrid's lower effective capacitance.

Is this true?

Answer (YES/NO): NO